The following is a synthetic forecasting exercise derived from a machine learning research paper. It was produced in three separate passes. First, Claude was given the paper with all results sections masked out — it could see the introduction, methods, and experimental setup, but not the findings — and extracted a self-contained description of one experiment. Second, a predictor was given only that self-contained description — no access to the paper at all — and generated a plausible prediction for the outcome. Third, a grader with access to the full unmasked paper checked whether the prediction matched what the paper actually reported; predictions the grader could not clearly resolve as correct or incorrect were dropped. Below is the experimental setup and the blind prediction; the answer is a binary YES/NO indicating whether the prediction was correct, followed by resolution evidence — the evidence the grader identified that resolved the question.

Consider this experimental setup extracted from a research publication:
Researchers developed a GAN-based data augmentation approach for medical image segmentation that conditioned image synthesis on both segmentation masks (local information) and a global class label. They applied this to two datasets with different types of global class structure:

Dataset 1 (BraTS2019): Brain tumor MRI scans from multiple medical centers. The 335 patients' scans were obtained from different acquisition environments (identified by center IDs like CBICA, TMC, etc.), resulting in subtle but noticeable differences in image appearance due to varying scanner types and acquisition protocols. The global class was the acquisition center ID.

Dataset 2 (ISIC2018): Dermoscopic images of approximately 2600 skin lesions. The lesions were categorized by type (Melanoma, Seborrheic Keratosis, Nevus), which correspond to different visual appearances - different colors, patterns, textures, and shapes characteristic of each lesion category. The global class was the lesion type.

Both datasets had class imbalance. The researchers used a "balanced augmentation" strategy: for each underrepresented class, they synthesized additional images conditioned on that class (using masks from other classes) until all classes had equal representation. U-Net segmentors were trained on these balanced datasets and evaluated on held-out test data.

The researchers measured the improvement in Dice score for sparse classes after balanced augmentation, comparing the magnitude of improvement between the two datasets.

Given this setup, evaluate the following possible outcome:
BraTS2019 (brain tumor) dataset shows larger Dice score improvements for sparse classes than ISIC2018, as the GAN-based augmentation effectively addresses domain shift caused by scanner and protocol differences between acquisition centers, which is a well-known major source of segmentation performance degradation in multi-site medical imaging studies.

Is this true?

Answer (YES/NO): YES